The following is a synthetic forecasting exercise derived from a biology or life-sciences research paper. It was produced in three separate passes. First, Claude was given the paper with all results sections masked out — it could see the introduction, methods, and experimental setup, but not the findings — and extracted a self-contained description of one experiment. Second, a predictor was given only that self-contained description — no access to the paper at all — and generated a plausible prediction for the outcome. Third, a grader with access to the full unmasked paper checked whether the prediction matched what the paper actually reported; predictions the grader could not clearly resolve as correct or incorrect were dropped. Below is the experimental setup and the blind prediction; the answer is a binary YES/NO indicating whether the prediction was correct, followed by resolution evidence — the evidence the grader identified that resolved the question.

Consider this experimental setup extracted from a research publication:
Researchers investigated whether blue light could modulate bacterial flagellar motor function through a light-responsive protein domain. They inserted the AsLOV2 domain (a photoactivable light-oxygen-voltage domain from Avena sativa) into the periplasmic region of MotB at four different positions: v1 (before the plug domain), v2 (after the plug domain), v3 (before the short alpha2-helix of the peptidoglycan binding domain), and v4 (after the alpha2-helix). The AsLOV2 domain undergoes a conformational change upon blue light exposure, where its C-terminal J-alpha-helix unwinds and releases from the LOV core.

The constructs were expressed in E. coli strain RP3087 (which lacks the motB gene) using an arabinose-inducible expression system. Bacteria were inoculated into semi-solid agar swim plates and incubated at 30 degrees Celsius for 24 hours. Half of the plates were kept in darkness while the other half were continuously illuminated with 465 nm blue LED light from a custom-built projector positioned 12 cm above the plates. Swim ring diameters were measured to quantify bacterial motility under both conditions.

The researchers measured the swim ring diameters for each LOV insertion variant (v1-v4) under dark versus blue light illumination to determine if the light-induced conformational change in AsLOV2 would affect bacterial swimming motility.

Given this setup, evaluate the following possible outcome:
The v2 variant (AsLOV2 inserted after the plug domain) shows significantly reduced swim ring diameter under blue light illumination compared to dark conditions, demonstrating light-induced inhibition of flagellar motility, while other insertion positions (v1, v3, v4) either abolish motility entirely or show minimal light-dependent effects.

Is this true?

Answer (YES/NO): NO